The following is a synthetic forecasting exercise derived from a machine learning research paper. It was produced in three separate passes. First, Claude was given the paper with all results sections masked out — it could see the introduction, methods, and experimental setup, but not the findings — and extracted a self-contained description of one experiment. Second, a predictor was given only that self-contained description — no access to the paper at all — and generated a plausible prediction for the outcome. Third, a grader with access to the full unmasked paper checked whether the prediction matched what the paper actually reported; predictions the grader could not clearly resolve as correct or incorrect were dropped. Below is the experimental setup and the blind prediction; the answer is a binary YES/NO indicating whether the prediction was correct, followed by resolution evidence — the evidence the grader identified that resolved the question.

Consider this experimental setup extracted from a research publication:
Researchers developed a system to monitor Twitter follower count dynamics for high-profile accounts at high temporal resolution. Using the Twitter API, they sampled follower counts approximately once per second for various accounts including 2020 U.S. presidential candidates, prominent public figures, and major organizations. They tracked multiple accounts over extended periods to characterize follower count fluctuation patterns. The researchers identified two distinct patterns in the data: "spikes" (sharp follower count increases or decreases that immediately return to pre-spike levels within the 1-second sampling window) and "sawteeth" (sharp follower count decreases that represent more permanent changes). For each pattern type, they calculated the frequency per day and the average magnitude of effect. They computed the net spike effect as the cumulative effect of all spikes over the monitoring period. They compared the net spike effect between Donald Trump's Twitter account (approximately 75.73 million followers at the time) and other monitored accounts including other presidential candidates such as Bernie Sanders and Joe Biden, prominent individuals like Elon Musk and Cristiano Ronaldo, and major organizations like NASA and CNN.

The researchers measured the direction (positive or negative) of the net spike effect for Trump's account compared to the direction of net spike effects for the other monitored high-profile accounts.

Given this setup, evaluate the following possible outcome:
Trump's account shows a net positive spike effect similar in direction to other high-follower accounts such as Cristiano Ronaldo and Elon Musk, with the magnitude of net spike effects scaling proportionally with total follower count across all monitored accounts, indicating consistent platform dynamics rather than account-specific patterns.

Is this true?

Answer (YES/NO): NO